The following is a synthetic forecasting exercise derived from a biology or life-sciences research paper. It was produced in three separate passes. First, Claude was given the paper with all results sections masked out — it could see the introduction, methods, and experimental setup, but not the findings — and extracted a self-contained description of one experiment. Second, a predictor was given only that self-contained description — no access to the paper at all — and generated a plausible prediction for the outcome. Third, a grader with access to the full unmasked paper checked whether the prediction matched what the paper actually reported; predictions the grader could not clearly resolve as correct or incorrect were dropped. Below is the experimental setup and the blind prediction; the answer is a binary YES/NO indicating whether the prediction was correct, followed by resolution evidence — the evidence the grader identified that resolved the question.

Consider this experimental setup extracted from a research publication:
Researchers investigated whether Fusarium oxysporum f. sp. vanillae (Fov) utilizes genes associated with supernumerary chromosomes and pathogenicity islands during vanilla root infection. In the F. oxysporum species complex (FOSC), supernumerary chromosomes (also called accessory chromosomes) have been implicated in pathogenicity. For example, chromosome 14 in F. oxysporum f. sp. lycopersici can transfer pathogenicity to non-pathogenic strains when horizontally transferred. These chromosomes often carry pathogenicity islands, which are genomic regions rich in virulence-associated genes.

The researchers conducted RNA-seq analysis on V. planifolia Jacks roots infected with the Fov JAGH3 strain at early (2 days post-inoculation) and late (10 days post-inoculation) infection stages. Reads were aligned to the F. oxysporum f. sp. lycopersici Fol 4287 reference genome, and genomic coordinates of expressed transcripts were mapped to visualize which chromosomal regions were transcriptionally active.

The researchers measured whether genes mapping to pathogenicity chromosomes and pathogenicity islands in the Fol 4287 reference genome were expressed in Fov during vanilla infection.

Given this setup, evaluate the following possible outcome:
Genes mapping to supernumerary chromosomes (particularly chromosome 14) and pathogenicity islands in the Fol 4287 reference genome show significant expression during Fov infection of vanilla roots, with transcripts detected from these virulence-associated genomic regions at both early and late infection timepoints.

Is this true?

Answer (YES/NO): NO